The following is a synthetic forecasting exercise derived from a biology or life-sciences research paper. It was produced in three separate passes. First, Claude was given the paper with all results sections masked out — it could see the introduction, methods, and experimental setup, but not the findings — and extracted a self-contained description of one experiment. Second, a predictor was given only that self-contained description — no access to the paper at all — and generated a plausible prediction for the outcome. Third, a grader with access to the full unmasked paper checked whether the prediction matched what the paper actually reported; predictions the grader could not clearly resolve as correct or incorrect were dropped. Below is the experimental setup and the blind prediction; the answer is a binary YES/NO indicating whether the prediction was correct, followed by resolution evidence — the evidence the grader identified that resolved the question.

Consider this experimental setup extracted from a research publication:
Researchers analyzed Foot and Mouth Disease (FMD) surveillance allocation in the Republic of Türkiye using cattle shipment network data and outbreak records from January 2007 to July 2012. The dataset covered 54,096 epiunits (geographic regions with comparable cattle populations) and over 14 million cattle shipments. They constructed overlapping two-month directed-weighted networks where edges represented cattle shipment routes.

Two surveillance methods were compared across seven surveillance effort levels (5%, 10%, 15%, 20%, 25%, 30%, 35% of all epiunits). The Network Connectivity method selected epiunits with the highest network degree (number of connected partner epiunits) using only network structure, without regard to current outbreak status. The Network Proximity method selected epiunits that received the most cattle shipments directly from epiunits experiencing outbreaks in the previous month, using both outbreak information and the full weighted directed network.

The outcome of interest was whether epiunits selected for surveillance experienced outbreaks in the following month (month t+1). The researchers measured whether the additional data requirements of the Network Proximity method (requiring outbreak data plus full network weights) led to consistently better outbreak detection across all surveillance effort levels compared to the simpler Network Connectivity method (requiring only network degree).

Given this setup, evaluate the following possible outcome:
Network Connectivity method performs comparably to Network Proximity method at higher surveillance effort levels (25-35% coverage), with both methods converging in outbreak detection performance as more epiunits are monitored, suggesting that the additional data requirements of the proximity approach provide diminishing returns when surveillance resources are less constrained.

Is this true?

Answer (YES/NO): YES